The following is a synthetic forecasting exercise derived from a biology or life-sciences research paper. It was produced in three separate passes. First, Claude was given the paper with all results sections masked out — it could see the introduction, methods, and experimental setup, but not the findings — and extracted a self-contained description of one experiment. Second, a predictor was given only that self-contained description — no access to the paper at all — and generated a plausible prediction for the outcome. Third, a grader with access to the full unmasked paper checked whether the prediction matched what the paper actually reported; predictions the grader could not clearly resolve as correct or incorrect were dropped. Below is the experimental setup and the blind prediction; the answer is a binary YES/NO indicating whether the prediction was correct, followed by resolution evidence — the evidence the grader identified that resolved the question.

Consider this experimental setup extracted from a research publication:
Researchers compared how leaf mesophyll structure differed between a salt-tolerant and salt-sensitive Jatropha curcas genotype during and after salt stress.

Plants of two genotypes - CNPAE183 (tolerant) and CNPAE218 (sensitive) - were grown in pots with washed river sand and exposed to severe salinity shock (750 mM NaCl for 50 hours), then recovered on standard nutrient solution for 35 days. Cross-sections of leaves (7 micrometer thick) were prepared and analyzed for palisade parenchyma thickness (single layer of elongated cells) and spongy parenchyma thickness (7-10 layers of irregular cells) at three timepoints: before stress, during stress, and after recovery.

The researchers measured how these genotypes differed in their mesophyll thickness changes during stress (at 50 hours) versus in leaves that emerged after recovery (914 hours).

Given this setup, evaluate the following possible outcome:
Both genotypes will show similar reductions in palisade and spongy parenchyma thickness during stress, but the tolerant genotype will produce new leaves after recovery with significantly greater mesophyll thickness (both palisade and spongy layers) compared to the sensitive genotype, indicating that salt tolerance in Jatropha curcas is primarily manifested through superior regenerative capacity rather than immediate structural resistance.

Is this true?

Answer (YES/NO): NO